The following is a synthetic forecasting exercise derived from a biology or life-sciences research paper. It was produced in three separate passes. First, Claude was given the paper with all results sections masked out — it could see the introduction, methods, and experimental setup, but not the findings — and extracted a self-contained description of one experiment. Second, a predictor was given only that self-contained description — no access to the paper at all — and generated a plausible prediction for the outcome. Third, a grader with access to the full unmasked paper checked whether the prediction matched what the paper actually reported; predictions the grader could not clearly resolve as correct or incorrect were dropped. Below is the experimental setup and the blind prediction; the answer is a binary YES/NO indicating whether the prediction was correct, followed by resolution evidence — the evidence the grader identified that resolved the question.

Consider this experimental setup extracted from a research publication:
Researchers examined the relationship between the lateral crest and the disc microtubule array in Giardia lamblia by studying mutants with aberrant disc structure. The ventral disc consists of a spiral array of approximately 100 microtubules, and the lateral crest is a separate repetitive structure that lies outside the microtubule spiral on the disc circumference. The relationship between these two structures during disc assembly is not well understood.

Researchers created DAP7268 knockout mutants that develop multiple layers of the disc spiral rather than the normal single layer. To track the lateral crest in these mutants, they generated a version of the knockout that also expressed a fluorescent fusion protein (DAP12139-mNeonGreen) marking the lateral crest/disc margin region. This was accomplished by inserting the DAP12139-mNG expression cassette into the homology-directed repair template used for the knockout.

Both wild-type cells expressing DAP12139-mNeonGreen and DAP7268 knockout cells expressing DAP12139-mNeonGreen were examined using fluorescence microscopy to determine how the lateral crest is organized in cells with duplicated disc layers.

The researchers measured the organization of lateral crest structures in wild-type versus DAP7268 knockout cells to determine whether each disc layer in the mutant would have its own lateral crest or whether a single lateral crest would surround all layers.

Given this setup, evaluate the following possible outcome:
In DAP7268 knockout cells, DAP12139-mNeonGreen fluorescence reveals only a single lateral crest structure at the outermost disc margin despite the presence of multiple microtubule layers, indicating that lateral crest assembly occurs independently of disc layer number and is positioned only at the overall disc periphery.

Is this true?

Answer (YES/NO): NO